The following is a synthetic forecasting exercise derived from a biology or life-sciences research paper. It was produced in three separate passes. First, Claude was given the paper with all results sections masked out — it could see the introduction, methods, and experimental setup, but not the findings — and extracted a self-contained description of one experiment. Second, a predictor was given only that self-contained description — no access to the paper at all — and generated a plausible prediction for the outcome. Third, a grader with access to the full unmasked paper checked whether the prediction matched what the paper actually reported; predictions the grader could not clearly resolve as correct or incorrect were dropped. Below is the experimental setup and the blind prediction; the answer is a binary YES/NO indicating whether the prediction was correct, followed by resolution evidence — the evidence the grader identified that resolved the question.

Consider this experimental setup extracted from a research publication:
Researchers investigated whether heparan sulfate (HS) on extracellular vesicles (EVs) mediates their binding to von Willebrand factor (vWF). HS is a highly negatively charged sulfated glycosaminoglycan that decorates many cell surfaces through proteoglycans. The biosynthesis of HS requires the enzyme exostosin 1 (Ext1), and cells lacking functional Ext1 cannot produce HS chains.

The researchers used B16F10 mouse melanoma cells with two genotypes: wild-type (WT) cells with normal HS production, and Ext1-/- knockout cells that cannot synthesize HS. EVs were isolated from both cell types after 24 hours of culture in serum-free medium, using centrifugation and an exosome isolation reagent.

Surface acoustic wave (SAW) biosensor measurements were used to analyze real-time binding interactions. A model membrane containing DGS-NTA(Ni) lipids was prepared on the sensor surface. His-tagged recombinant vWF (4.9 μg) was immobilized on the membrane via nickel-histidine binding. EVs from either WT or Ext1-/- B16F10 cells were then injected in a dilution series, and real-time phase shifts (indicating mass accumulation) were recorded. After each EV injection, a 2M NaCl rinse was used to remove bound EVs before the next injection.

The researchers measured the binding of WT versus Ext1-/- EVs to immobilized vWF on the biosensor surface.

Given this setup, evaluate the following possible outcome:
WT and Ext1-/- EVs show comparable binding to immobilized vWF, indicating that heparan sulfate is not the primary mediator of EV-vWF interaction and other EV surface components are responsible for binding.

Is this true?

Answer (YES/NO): NO